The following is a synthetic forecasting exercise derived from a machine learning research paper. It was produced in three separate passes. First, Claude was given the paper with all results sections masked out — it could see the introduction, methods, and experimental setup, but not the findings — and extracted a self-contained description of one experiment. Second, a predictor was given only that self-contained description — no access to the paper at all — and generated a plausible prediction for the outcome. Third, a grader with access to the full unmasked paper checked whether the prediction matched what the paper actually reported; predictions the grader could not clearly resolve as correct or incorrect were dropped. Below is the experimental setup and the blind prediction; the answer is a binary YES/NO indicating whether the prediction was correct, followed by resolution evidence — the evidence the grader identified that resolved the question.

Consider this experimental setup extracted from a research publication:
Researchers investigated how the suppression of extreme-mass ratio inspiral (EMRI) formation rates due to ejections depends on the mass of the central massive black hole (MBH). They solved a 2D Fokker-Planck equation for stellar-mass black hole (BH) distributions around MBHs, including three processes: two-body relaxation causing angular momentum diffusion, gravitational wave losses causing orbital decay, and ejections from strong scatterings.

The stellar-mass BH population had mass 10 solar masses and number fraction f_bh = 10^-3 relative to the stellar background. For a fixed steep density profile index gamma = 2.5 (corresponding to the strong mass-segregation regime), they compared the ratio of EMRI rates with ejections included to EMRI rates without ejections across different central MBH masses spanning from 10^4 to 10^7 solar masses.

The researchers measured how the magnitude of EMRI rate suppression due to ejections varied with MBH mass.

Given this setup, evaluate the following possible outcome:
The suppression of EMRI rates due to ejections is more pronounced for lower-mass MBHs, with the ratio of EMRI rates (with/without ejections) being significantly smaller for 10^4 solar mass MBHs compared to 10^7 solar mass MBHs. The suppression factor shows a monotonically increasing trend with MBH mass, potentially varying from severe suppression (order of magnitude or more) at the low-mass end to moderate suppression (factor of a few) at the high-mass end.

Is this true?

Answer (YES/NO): NO